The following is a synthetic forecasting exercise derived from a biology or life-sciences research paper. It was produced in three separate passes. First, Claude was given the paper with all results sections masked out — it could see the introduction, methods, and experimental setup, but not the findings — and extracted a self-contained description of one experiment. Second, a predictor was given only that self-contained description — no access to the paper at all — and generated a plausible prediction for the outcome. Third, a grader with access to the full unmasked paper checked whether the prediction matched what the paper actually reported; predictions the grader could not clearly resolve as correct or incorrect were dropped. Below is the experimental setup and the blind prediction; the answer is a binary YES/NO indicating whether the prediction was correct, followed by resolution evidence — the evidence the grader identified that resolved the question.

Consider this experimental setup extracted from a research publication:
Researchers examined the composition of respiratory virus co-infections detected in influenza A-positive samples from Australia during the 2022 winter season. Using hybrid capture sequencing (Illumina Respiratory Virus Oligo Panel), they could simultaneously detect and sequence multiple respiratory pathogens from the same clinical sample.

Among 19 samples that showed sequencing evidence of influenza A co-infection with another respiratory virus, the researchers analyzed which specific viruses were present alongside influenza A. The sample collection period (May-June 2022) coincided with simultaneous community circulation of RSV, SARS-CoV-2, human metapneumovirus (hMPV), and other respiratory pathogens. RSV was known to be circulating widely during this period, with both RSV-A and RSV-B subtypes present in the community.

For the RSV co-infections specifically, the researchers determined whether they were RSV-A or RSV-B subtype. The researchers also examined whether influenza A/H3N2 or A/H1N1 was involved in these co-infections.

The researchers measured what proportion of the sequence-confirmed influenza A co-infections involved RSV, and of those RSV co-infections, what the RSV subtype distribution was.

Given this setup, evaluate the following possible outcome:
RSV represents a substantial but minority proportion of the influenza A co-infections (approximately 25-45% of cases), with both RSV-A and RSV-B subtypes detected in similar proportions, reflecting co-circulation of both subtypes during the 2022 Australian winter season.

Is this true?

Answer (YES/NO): NO